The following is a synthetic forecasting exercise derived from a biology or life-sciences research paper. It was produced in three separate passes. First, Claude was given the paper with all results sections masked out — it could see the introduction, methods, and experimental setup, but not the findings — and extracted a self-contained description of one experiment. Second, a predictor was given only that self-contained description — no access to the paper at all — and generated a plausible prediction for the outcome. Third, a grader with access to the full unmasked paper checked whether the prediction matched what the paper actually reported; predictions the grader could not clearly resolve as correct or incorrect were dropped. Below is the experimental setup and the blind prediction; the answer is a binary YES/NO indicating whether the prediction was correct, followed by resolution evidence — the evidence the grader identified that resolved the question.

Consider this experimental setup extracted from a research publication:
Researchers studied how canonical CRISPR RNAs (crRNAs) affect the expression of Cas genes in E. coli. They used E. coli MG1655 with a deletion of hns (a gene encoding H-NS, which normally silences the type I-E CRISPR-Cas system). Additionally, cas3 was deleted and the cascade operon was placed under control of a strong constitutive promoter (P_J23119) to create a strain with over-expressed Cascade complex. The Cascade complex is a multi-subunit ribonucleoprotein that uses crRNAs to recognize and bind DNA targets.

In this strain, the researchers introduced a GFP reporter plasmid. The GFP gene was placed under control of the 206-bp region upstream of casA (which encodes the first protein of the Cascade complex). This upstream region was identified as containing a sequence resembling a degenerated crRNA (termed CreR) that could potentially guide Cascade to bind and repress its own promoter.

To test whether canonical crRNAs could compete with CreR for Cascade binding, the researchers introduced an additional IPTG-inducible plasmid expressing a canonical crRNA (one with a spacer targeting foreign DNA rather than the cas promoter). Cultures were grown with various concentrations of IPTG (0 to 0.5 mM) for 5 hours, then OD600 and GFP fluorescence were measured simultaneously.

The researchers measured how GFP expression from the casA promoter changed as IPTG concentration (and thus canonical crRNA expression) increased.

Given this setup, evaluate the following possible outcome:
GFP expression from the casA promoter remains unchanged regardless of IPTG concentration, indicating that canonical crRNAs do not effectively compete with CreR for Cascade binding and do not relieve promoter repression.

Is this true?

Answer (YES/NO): NO